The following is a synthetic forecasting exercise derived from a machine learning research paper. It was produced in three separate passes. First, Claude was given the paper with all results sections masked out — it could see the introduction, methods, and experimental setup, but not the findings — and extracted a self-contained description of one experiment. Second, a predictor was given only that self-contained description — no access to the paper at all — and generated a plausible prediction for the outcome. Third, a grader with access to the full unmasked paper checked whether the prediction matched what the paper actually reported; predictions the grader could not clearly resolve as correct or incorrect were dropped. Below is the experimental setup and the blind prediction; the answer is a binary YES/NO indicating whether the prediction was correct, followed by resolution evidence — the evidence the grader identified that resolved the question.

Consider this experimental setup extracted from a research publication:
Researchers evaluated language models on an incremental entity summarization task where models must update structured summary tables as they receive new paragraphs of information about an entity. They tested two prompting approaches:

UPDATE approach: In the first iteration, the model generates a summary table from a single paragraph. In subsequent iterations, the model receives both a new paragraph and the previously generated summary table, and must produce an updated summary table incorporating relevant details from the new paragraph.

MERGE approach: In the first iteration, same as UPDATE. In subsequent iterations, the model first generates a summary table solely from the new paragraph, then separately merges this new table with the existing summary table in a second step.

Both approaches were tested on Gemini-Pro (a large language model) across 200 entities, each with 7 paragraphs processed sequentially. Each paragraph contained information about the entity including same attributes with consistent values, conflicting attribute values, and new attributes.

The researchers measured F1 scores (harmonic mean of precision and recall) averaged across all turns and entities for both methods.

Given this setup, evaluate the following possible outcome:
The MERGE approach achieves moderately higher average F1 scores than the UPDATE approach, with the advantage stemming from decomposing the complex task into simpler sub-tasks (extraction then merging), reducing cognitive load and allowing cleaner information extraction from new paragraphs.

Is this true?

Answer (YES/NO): YES